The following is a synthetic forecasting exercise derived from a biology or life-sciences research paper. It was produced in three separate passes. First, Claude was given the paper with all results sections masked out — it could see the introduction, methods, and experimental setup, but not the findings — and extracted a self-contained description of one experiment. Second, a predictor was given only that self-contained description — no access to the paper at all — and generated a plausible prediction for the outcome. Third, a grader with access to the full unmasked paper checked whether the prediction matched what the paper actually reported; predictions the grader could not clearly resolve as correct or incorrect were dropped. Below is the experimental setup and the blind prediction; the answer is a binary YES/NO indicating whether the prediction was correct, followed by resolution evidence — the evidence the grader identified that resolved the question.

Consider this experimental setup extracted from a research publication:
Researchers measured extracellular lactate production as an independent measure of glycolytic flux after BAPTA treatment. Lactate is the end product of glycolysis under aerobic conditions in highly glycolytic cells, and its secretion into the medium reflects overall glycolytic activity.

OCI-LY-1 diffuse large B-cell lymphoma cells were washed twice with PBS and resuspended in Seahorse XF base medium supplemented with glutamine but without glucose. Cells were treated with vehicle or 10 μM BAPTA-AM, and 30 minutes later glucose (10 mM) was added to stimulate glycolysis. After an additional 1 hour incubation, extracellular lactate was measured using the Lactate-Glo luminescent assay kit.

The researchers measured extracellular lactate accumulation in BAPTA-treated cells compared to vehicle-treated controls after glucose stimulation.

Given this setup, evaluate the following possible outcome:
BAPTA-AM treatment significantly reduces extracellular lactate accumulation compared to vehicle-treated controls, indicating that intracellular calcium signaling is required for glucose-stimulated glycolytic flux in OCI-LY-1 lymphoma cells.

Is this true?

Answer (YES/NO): NO